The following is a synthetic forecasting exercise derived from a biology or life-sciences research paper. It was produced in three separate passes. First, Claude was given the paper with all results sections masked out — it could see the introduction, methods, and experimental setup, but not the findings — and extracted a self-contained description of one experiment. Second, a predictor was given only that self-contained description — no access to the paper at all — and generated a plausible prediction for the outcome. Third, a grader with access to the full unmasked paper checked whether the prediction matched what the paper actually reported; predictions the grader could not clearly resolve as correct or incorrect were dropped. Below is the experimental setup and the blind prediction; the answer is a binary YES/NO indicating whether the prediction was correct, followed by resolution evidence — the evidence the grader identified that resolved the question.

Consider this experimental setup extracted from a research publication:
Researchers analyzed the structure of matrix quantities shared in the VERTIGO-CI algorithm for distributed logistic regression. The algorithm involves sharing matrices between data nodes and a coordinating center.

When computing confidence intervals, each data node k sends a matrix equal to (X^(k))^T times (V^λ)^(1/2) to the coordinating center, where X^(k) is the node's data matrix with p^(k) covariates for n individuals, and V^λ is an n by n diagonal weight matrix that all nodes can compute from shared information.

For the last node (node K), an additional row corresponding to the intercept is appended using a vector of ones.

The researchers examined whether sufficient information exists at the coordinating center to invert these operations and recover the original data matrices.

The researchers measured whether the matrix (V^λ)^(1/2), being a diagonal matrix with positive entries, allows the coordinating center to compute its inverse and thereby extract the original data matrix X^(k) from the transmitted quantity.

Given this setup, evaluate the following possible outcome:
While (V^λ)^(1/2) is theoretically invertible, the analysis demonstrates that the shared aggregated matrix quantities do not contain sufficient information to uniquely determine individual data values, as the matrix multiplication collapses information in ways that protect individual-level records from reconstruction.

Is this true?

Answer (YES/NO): NO